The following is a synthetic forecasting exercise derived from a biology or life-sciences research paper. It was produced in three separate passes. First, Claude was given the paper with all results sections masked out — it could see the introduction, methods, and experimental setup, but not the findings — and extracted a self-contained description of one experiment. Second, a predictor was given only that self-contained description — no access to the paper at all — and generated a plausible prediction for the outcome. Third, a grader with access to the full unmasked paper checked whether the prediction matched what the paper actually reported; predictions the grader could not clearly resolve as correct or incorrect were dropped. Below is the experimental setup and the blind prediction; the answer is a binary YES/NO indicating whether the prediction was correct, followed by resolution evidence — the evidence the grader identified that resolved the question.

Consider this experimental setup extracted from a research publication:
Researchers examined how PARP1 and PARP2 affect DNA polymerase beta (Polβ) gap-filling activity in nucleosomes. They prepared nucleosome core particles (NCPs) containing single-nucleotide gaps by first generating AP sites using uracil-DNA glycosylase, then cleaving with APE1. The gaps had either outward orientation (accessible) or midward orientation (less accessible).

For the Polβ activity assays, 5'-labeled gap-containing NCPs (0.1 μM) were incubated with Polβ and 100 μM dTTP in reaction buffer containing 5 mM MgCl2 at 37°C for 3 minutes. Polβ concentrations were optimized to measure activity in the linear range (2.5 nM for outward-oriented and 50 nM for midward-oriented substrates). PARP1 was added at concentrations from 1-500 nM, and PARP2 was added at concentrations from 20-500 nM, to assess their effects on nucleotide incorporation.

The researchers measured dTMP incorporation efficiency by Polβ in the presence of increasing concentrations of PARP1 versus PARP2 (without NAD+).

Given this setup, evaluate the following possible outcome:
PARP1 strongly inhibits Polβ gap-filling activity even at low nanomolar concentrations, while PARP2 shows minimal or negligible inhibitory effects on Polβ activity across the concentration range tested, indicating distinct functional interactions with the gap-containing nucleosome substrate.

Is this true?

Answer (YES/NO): NO